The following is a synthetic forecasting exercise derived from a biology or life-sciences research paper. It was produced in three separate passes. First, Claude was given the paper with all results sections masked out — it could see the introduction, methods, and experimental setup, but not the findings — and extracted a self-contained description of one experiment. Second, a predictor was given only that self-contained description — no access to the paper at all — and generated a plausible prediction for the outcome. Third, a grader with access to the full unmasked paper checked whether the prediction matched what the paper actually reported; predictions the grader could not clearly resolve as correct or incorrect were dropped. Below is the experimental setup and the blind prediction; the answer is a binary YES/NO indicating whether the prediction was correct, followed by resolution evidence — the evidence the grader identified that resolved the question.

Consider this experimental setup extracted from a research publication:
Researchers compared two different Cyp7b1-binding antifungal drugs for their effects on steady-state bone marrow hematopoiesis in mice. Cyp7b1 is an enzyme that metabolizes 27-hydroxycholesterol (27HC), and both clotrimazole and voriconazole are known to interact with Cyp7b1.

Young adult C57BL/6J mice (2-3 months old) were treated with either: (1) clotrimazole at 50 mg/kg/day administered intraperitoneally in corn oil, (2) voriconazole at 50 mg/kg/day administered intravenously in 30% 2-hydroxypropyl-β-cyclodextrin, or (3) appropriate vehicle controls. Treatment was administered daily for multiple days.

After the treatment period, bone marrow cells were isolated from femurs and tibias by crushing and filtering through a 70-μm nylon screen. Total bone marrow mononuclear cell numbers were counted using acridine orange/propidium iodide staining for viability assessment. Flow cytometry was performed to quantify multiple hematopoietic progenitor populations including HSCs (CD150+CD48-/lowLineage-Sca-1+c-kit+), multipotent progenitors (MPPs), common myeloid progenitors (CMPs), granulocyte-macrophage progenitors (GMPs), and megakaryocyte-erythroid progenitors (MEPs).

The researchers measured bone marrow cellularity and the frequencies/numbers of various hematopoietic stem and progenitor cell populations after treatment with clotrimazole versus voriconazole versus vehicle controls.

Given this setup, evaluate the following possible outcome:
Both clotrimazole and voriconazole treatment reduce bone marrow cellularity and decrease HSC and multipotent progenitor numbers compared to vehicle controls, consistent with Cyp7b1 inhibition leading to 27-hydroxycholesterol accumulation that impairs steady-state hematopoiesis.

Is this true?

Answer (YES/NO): NO